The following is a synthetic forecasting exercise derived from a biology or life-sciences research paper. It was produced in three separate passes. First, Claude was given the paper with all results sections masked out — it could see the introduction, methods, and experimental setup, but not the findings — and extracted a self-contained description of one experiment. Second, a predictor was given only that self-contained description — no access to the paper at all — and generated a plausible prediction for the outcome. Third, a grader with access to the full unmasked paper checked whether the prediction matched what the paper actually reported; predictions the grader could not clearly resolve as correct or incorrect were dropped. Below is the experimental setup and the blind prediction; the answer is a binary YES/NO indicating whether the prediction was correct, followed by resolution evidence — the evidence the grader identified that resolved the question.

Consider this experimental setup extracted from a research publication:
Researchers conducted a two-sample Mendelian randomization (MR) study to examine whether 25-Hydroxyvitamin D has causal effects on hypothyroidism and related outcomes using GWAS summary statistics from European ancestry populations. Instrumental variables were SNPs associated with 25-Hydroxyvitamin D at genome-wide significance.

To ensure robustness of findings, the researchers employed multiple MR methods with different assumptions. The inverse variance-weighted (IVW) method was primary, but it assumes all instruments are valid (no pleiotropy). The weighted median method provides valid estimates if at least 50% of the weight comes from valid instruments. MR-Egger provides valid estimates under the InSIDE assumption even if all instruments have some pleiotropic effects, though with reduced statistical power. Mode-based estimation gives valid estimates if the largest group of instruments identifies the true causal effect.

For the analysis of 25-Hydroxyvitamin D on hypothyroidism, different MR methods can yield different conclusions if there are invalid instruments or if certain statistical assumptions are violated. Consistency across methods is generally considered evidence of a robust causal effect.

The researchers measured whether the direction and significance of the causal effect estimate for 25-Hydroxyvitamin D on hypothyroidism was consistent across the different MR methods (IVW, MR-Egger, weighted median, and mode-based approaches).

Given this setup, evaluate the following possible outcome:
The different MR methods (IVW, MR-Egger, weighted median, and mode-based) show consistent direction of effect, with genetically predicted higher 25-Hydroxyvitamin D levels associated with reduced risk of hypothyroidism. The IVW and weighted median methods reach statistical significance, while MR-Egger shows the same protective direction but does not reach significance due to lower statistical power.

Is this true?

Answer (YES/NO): NO